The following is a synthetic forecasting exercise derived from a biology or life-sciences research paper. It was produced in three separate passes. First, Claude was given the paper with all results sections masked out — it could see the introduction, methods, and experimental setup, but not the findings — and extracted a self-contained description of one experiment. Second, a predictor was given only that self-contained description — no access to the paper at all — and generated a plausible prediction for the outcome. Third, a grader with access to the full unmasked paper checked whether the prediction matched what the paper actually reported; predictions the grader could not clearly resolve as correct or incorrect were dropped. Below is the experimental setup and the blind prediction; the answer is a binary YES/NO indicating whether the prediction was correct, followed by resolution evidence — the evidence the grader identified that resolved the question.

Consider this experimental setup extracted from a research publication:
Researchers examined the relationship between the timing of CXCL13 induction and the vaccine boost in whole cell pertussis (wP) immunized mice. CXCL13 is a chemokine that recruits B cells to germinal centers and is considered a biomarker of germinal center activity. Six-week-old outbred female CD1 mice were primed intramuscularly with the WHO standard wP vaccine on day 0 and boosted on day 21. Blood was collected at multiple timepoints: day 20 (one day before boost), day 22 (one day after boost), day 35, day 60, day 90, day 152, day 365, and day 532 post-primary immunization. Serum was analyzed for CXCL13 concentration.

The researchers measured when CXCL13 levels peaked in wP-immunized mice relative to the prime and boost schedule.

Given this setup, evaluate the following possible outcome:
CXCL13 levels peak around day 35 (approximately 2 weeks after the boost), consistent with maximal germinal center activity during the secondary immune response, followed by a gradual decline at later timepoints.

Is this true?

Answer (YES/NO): NO